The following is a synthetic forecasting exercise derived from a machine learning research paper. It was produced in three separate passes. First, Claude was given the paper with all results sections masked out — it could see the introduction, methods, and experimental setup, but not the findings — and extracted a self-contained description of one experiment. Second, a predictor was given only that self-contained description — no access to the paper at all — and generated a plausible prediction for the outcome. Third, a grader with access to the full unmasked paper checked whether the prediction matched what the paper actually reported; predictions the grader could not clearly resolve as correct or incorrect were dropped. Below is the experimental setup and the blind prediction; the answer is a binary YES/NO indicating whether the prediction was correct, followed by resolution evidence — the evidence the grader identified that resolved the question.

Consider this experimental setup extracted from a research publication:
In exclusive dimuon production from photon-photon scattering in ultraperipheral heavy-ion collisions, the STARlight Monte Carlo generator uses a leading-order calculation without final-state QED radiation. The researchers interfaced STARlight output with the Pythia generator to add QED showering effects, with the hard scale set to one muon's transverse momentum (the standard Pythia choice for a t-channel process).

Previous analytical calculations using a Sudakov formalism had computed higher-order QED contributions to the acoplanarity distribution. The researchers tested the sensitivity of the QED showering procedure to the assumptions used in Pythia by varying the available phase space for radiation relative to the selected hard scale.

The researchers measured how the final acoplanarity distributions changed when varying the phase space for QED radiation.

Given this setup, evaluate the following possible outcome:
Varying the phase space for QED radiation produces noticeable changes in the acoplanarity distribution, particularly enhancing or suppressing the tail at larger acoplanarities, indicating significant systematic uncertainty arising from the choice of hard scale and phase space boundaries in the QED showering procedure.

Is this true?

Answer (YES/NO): NO